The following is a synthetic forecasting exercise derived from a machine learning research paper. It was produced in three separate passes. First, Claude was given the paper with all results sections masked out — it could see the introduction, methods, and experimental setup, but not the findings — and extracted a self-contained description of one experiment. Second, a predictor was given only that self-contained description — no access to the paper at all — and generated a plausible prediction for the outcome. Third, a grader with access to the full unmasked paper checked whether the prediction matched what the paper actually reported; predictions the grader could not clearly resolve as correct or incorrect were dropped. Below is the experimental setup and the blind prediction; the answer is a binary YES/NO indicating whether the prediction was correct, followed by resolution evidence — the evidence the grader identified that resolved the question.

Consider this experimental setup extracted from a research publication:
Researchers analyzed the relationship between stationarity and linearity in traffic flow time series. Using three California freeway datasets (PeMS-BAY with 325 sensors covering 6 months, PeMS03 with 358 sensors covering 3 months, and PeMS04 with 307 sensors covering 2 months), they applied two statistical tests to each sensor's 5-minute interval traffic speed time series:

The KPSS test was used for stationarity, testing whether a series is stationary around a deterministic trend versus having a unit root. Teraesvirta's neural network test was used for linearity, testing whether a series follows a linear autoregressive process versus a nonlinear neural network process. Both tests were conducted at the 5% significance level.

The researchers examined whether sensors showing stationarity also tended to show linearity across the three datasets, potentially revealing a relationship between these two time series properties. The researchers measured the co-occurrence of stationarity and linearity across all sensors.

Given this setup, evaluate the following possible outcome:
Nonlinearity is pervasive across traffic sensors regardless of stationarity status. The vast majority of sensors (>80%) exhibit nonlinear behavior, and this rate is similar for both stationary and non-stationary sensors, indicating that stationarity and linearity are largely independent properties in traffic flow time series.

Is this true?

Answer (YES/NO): YES